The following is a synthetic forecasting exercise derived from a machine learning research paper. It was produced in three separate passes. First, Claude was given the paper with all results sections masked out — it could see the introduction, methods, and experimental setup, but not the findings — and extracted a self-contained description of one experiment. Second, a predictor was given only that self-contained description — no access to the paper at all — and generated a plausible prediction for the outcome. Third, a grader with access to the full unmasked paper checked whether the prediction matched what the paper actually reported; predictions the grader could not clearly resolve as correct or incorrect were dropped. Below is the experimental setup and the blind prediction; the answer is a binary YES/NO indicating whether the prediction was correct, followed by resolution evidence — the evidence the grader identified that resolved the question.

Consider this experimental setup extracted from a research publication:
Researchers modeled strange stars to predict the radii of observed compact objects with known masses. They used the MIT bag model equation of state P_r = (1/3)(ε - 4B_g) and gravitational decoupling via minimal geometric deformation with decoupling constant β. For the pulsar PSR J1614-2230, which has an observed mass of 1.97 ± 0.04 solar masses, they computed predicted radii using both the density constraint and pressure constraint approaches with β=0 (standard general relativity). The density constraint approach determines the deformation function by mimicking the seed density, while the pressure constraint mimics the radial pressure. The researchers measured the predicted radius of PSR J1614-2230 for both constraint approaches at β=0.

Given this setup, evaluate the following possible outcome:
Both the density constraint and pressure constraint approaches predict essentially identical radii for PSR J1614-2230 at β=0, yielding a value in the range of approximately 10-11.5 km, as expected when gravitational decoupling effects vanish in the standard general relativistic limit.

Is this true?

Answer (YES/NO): NO